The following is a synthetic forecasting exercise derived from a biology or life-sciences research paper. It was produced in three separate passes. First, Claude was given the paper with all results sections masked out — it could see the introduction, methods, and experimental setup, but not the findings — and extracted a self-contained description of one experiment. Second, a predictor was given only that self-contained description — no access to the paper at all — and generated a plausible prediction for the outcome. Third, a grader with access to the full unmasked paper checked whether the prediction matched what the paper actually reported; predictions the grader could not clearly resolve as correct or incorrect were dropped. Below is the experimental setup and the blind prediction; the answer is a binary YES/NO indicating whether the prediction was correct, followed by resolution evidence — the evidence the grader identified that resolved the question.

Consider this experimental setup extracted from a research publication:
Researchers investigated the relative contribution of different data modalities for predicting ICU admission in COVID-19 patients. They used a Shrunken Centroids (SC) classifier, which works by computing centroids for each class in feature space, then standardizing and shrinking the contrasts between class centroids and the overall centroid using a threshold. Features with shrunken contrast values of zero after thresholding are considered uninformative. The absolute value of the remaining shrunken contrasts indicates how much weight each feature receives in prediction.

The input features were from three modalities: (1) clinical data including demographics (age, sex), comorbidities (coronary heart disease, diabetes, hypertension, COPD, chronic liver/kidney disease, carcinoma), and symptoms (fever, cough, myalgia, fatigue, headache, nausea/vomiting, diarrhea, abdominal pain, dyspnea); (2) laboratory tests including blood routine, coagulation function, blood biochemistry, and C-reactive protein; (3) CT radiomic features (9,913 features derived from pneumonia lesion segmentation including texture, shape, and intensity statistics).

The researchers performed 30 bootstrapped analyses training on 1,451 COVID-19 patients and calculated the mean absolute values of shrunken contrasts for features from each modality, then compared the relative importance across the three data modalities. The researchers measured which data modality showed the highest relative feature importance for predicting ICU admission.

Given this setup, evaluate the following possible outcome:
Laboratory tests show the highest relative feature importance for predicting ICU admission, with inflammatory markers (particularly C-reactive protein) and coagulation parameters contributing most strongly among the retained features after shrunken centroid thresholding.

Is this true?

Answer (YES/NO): NO